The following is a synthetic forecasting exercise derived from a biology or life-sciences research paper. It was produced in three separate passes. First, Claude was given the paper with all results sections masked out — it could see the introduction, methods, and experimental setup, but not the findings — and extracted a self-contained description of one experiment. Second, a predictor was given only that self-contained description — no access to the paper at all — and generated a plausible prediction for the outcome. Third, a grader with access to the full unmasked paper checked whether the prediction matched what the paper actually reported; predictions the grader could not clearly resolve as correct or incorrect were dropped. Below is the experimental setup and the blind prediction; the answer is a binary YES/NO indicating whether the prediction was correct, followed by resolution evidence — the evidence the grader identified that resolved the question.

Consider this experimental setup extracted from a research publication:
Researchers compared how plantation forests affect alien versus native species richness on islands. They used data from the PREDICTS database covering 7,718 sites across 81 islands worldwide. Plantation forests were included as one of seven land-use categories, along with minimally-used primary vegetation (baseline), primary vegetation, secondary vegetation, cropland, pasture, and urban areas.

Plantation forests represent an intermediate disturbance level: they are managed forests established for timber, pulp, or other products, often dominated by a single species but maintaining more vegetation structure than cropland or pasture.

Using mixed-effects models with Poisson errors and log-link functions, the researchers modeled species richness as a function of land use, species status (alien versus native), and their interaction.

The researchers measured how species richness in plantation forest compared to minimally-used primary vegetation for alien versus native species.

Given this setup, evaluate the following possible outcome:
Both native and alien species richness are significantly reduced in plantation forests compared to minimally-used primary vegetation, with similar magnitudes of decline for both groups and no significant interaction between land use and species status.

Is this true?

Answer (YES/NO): NO